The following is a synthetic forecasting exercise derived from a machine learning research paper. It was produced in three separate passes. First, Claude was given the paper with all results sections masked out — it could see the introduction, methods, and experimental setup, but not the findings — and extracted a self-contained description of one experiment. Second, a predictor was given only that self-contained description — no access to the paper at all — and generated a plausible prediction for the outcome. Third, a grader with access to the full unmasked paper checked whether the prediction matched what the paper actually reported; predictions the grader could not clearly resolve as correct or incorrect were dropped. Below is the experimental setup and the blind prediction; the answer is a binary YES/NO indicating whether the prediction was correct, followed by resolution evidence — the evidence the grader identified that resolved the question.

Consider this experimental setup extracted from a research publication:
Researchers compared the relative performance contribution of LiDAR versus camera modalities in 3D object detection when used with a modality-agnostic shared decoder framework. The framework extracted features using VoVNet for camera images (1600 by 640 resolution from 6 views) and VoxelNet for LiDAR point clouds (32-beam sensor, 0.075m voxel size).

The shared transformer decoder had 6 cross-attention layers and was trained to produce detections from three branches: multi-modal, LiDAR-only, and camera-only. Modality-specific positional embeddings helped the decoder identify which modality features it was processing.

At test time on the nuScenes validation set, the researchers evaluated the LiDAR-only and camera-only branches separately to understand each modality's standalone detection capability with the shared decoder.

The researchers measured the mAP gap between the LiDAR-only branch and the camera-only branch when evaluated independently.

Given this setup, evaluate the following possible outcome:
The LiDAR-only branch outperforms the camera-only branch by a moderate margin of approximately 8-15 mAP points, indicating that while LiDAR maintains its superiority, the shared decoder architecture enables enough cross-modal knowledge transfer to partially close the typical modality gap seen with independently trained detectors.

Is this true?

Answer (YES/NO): NO